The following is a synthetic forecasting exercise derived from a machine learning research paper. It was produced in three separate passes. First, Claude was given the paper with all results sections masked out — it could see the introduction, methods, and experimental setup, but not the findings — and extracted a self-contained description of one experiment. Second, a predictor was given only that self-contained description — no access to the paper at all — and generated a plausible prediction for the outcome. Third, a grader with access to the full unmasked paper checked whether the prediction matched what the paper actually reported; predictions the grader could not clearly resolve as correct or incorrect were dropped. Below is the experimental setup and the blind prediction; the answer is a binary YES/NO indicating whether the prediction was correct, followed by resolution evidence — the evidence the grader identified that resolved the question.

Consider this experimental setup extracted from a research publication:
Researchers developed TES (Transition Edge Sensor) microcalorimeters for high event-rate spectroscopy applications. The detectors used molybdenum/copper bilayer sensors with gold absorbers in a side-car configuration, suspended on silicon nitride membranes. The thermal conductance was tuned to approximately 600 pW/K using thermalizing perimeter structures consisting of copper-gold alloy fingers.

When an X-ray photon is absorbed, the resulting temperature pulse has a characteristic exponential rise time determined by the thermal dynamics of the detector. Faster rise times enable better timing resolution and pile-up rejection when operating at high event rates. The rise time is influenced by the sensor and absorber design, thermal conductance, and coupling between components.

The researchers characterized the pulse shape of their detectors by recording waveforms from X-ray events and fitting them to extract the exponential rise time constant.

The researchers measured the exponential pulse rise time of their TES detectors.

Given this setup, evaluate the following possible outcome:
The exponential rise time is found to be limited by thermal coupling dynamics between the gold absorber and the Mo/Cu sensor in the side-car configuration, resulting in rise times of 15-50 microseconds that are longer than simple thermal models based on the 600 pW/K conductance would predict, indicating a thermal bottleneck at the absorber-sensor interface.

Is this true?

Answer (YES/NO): NO